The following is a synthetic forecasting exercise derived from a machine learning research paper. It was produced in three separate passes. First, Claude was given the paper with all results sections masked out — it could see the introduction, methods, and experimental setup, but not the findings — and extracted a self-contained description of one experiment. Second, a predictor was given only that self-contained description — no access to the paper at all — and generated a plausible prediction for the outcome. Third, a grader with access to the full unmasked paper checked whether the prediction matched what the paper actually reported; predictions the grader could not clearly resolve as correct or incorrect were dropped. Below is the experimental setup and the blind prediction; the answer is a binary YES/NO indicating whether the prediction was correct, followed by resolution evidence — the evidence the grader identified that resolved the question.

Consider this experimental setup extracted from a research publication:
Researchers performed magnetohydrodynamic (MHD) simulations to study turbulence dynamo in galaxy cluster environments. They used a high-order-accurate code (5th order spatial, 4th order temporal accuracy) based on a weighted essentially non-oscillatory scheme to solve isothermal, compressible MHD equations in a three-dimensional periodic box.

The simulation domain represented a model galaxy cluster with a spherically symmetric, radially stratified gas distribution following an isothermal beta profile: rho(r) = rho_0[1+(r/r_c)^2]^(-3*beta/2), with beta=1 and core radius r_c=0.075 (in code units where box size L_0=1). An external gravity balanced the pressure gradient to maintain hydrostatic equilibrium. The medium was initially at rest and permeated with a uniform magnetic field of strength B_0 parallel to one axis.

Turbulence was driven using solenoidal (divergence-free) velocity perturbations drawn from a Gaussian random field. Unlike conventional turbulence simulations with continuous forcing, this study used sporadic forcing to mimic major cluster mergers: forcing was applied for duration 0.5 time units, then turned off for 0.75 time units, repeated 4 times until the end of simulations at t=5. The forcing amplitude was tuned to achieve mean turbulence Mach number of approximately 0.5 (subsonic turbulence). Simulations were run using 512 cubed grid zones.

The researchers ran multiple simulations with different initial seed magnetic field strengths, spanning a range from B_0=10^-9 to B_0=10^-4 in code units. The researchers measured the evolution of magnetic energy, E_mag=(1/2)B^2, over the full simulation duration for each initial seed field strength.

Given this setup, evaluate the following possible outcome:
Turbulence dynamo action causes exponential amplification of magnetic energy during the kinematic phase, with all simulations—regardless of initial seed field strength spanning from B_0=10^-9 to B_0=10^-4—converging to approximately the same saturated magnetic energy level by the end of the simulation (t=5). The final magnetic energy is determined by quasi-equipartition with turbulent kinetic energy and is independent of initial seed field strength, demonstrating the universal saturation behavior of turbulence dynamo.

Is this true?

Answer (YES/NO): NO